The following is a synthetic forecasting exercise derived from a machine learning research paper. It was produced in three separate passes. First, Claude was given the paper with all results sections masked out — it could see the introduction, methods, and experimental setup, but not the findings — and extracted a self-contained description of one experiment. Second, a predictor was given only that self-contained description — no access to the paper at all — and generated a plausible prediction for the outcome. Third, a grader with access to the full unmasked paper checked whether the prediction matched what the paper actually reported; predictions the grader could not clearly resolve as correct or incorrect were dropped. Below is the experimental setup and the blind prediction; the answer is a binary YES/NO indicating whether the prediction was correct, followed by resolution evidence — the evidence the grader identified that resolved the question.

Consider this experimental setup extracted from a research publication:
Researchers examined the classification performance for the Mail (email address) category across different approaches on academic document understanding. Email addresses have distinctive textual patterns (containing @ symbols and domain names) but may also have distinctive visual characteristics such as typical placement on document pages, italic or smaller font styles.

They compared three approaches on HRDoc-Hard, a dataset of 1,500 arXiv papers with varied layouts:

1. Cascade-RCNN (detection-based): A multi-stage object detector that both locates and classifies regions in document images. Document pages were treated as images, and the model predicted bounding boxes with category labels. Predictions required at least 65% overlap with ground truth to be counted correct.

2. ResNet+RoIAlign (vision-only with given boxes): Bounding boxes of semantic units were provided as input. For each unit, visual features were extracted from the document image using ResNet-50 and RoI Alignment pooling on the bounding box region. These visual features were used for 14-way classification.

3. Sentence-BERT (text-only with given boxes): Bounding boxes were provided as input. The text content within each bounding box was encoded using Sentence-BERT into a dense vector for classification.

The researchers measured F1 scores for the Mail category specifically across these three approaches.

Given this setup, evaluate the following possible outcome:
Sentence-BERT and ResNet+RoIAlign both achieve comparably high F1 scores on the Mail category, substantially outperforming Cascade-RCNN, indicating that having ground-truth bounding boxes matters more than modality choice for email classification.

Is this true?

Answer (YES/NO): NO